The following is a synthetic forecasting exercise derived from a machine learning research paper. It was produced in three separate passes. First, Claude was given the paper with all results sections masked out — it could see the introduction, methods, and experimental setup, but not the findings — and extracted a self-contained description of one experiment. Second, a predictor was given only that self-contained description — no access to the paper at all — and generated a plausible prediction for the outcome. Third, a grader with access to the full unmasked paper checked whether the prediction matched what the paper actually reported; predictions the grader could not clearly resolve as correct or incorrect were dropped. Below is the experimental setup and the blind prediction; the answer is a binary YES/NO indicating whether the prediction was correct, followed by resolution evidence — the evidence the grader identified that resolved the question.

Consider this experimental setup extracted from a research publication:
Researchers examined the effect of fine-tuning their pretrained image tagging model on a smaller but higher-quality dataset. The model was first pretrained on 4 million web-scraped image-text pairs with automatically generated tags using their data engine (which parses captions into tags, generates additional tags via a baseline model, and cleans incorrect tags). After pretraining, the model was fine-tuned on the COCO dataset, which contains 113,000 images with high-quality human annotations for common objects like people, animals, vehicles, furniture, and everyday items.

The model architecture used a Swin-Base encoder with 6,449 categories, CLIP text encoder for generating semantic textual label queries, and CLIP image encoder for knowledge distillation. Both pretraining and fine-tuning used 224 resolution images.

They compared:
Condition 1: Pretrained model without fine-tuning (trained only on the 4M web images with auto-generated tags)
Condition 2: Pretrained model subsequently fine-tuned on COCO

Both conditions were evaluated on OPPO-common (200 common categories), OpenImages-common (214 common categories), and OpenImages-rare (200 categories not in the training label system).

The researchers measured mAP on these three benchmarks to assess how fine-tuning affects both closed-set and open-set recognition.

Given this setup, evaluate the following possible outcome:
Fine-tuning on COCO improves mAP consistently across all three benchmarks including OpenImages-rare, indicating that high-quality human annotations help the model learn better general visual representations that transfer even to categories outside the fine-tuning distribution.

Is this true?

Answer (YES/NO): NO